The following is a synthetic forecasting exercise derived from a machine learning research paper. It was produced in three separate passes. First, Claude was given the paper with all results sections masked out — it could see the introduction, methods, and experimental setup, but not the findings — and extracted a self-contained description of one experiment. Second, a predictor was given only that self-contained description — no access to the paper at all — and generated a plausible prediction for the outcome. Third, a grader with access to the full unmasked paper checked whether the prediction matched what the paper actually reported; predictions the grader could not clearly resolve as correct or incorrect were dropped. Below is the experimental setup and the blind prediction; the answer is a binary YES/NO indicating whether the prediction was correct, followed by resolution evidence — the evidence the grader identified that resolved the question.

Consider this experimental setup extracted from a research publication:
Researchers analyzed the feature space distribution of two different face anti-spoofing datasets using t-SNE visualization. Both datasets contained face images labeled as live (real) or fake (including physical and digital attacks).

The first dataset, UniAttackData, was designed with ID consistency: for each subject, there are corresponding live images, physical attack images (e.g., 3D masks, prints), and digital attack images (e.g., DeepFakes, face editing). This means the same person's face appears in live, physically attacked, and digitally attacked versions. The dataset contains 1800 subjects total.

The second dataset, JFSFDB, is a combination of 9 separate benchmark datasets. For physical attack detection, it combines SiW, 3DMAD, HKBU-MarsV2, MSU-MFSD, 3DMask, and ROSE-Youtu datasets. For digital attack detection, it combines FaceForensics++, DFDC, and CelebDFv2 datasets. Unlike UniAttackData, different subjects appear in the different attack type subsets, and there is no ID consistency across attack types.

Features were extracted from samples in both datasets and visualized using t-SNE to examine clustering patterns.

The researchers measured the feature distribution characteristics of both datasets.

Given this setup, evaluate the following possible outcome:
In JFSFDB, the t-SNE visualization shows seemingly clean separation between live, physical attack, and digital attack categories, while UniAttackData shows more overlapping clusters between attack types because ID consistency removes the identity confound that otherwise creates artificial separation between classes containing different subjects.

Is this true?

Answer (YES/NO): NO